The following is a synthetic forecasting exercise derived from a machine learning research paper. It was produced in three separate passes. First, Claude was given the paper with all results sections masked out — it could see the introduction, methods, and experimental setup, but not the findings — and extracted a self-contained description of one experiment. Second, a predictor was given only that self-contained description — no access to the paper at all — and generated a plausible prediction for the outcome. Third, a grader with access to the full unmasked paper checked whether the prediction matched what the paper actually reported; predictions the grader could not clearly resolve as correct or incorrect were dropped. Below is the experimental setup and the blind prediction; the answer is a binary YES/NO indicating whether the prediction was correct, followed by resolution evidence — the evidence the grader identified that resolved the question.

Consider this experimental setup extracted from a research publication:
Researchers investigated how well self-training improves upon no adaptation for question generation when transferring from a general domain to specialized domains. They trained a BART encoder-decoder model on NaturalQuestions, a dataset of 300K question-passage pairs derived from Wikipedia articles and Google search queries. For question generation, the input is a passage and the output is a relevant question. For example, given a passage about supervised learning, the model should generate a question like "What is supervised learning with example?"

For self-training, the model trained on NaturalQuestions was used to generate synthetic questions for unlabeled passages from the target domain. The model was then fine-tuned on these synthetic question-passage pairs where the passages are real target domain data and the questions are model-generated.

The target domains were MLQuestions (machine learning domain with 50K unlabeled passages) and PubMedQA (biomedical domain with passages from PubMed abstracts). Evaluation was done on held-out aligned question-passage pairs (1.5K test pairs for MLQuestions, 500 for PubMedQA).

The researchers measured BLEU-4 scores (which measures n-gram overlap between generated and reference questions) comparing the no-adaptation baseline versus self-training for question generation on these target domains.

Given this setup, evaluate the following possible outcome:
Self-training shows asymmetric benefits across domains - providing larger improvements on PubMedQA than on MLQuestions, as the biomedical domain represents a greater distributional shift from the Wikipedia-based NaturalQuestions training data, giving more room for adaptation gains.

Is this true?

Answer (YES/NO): NO